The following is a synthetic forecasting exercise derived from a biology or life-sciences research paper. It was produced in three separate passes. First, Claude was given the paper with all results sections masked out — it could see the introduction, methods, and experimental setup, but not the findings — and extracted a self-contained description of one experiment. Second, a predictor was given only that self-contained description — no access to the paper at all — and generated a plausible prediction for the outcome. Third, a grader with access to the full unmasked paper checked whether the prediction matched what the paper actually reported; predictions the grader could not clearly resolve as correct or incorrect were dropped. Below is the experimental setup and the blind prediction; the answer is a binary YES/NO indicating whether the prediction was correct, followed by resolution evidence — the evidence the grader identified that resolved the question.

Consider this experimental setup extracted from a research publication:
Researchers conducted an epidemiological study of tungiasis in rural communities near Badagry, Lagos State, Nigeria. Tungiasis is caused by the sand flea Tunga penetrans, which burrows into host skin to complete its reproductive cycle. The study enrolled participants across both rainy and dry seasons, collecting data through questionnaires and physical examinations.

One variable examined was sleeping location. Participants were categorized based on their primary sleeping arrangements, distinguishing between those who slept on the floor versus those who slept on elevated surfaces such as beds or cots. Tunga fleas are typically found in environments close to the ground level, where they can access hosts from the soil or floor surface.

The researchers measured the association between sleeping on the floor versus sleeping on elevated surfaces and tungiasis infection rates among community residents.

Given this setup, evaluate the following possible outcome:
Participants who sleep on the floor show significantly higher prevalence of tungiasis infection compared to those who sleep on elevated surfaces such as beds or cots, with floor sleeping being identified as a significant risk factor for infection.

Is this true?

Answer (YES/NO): YES